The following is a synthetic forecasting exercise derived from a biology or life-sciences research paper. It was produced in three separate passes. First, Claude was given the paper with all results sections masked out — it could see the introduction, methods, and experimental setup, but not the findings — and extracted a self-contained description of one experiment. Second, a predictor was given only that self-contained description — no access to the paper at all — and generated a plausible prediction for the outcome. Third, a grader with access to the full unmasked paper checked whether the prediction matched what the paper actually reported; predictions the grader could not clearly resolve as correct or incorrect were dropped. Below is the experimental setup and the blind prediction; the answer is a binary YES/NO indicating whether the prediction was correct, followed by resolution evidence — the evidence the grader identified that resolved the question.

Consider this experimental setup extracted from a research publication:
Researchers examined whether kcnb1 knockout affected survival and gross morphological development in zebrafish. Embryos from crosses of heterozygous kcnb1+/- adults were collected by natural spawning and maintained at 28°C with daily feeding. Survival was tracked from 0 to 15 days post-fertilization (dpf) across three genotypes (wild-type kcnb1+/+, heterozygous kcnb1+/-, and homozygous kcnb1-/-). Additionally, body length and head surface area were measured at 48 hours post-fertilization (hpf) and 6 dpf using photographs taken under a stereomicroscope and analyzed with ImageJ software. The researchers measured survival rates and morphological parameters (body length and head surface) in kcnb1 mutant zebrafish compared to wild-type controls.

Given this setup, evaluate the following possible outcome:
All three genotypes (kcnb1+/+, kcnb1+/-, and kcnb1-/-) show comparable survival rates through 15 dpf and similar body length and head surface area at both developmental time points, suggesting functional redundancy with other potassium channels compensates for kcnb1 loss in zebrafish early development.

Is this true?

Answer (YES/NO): YES